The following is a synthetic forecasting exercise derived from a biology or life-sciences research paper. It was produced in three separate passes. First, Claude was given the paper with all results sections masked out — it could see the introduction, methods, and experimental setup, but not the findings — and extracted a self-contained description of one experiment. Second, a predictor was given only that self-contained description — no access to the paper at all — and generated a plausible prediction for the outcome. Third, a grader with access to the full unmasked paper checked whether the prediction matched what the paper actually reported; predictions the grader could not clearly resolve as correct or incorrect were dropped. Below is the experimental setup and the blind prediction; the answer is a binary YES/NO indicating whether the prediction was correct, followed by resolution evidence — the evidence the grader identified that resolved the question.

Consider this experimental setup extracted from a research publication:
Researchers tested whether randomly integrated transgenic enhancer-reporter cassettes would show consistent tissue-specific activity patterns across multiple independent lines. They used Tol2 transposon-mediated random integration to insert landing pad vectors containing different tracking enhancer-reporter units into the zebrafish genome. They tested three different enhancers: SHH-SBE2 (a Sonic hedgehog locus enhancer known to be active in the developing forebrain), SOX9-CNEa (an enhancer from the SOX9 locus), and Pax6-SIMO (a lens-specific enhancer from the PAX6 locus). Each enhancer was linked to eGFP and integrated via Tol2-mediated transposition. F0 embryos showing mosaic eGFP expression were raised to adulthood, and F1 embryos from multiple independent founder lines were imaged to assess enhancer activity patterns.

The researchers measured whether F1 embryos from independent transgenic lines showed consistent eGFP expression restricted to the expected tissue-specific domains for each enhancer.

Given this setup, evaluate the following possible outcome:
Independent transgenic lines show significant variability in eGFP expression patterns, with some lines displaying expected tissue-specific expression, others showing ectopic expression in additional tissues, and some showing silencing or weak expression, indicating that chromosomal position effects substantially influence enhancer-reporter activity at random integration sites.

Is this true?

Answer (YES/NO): YES